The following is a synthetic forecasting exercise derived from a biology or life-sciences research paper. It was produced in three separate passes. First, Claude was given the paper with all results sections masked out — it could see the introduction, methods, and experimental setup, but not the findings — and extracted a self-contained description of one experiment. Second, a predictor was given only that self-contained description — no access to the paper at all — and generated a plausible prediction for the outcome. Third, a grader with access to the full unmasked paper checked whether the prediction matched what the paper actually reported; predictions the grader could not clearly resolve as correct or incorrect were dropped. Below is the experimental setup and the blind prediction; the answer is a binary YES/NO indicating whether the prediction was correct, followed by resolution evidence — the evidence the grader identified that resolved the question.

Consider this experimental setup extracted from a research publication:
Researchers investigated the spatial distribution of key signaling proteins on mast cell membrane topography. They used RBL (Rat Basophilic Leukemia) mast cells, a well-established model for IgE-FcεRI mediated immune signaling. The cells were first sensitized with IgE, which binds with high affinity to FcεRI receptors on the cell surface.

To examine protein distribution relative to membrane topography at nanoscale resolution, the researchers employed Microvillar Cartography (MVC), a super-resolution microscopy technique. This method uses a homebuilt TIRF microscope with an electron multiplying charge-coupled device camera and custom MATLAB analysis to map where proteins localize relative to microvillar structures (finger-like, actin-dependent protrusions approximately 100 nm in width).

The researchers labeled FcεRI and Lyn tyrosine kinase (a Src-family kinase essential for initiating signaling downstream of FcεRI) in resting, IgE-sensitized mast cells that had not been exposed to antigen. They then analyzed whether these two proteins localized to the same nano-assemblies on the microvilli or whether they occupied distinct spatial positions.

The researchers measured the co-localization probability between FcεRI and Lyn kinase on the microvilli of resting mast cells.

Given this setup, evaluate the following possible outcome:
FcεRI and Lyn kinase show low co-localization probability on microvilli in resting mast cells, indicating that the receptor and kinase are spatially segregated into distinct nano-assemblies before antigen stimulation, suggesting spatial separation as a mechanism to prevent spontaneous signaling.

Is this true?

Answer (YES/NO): YES